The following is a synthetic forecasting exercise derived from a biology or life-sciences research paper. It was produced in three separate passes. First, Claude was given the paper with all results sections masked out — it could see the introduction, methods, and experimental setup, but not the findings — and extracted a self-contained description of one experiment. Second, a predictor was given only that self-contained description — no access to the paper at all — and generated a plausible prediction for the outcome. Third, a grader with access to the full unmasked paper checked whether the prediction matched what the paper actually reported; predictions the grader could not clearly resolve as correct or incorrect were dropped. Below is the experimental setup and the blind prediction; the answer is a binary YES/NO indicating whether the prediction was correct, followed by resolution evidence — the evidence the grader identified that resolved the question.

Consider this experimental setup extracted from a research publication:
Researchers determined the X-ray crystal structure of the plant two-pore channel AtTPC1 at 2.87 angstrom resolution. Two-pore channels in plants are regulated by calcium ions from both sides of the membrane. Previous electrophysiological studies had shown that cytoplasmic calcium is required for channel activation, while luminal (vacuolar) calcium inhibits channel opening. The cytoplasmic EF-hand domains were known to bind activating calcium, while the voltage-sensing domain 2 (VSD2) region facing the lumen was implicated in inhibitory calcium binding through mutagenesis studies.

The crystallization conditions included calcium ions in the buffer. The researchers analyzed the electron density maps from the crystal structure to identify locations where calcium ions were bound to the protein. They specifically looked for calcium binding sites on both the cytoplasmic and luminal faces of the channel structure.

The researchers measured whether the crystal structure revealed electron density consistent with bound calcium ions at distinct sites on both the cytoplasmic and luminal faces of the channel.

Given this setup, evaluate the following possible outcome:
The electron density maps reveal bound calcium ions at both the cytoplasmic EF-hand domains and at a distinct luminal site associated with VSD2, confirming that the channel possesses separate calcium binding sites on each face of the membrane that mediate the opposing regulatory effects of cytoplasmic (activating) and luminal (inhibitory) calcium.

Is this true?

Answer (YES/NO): YES